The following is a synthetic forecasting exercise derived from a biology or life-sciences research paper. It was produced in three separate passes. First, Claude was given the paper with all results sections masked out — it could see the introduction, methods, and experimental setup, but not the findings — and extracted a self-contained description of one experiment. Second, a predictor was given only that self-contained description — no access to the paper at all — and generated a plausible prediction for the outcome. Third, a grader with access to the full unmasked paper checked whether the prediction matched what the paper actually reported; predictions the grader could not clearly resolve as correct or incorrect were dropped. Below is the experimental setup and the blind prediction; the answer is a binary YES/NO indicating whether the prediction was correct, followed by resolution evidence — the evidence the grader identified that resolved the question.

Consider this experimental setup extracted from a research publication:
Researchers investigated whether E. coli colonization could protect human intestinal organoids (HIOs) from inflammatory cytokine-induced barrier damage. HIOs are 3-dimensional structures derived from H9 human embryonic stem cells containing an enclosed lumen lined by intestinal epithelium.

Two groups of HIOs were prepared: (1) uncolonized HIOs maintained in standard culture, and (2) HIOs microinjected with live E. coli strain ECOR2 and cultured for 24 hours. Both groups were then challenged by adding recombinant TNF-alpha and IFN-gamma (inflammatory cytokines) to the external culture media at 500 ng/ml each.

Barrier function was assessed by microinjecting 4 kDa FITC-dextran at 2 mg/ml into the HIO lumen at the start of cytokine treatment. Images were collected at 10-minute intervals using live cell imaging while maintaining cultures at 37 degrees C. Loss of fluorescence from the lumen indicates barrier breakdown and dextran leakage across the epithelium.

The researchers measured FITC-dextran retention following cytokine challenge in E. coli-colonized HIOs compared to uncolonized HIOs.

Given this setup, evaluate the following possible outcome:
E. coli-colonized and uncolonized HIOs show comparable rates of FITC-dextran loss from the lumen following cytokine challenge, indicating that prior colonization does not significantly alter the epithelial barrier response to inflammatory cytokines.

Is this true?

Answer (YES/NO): NO